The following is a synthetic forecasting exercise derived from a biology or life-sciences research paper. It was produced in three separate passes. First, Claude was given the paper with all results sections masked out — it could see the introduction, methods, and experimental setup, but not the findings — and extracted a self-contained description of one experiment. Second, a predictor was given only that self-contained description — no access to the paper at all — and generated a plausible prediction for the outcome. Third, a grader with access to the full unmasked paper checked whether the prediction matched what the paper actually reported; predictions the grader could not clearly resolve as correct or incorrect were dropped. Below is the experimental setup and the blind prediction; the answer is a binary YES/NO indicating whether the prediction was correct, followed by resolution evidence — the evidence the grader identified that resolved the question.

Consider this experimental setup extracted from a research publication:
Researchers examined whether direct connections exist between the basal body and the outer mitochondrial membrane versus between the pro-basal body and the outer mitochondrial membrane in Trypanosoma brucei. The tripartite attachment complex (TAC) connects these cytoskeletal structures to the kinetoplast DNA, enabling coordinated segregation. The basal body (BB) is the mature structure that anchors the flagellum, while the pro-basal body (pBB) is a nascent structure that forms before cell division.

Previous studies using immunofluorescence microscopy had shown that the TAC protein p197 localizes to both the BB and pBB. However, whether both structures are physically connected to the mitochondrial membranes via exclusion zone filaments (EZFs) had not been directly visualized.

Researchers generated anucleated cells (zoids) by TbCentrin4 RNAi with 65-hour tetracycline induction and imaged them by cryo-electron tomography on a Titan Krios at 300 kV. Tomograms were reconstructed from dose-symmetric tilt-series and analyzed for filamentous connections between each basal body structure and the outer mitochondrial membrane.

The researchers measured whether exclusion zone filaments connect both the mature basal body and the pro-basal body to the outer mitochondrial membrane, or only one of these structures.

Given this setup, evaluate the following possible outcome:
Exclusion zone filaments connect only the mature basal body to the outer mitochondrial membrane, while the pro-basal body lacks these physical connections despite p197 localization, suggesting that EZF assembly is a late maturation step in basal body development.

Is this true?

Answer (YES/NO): NO